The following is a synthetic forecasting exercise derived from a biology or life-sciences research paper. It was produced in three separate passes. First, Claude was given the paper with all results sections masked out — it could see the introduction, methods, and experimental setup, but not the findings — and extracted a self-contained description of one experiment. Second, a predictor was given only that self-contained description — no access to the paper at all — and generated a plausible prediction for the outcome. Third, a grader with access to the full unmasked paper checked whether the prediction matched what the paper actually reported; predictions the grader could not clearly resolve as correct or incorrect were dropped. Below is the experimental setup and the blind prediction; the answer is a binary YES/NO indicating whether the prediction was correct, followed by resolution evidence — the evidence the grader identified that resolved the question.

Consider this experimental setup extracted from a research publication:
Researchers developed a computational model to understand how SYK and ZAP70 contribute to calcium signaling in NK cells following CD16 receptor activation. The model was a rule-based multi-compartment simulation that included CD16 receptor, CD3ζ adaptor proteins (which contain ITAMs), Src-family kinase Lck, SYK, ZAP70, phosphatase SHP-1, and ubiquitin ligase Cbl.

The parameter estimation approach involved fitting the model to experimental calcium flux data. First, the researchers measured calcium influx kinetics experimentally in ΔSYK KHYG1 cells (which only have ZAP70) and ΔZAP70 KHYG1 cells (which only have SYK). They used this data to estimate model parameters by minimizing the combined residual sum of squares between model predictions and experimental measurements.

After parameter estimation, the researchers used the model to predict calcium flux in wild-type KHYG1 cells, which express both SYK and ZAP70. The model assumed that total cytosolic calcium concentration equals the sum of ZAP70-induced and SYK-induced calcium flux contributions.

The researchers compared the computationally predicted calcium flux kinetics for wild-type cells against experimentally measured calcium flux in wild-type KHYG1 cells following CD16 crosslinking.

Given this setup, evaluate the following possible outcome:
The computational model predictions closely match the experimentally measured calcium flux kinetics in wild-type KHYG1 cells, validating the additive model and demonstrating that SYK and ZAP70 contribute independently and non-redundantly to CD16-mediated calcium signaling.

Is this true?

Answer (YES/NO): NO